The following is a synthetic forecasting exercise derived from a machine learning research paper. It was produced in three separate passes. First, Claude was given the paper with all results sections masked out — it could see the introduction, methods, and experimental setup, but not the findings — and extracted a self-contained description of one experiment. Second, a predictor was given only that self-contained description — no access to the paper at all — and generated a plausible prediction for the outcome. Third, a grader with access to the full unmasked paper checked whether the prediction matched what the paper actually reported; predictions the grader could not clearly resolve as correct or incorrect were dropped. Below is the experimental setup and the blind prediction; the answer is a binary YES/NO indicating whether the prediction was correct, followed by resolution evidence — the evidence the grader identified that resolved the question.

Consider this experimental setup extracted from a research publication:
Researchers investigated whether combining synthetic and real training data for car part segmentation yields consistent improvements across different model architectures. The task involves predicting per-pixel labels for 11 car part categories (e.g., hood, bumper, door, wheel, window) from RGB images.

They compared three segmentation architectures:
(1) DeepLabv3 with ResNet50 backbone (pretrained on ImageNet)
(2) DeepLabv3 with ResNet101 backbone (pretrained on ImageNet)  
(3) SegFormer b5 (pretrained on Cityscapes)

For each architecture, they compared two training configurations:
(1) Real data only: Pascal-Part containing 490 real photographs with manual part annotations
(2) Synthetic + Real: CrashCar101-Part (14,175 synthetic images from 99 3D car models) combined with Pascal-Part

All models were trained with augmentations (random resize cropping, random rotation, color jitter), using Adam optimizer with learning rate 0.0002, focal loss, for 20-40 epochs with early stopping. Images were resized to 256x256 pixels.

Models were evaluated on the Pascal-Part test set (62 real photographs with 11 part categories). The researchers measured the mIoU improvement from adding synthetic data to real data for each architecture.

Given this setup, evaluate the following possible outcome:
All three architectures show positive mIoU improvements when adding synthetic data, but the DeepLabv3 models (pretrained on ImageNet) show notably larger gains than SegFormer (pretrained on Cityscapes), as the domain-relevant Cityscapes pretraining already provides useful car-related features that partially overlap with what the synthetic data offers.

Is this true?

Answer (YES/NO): NO